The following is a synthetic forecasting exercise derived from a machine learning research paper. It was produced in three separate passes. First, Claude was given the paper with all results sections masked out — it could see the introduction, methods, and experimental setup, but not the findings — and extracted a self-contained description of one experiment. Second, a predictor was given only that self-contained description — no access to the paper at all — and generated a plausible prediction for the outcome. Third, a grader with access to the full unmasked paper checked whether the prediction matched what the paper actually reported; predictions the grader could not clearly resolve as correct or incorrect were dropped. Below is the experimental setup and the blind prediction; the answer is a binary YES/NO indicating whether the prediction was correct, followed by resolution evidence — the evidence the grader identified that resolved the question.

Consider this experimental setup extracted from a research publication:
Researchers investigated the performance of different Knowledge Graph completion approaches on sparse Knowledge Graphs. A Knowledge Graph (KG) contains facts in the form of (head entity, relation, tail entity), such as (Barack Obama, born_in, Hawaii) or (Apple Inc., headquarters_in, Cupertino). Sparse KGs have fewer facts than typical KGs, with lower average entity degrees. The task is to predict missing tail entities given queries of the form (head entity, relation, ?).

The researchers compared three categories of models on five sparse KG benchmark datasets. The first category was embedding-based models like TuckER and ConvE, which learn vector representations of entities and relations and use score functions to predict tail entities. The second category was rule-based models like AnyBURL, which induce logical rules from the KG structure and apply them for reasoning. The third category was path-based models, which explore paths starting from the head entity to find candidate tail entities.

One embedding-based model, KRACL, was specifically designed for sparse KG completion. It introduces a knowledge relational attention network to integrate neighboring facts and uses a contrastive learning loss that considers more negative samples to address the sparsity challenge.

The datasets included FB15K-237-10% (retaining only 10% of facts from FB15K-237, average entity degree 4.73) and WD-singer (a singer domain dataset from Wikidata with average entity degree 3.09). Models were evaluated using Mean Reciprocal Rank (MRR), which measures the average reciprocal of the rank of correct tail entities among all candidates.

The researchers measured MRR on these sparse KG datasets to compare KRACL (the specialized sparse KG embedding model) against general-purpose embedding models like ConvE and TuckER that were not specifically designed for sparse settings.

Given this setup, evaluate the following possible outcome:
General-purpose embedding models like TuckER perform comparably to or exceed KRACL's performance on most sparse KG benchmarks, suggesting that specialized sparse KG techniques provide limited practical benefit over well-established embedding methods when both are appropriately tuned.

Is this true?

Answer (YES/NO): YES